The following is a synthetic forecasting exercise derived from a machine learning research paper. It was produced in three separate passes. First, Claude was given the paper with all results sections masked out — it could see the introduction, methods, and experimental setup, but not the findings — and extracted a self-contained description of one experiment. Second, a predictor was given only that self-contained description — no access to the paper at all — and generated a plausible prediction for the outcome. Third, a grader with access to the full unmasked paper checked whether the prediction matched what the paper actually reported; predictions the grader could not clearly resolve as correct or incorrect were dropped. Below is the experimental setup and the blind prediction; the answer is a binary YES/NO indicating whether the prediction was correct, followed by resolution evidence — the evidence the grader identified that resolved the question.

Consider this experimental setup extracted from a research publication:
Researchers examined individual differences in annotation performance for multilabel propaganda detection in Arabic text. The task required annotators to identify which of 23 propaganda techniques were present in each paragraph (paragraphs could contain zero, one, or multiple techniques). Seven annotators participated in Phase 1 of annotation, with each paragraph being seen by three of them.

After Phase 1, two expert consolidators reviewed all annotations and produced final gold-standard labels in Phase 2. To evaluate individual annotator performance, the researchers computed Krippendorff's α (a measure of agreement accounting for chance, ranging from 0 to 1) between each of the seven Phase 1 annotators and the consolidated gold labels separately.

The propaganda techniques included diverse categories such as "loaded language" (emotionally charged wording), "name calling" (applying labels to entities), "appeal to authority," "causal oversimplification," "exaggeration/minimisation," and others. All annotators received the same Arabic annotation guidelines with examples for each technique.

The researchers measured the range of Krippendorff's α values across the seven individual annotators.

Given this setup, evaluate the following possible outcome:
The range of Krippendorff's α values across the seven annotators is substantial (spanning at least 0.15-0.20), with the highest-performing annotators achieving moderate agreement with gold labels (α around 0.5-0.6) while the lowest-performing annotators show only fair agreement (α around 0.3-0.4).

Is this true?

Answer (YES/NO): NO